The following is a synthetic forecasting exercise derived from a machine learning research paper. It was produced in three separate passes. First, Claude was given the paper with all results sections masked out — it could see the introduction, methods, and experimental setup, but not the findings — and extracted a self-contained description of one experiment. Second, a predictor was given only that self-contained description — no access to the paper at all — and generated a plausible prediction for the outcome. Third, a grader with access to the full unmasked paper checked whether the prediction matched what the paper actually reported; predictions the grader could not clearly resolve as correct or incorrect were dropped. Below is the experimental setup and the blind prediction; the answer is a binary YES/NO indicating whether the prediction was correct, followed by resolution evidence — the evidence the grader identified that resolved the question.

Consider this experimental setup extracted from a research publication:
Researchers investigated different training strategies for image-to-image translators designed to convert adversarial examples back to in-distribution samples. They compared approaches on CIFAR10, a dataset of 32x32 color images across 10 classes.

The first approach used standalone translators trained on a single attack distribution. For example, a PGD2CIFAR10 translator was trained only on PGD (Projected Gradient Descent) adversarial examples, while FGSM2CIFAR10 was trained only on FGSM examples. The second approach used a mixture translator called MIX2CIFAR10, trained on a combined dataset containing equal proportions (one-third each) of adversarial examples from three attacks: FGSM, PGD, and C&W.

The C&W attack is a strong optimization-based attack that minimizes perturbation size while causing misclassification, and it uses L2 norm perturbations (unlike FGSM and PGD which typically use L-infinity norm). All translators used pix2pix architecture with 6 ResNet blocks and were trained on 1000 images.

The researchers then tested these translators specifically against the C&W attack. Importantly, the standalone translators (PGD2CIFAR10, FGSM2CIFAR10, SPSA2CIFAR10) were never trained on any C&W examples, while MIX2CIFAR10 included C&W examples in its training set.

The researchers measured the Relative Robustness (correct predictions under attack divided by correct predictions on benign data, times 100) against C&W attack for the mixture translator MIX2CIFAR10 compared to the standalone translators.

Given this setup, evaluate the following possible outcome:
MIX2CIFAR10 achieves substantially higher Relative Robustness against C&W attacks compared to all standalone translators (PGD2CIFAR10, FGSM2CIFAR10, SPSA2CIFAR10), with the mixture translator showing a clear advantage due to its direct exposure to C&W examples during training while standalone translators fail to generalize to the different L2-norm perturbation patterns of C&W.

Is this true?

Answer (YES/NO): NO